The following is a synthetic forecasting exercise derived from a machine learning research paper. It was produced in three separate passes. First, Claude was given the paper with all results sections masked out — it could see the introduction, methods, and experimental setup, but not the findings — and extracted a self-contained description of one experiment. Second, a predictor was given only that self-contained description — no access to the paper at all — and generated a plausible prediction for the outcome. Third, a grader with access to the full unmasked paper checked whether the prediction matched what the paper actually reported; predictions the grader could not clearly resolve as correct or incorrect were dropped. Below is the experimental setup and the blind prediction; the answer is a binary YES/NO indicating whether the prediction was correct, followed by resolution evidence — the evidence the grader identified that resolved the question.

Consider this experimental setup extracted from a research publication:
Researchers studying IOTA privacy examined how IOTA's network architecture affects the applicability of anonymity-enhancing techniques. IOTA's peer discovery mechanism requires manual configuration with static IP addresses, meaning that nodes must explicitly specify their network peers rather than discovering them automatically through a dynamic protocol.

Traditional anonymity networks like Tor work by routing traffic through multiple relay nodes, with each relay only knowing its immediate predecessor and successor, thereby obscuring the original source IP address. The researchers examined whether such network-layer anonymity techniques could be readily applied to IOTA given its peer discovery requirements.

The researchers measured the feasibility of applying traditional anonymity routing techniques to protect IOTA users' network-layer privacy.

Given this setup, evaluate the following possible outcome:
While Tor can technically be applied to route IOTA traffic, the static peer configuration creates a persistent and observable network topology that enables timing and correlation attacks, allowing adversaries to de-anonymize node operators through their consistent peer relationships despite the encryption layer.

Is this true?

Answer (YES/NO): NO